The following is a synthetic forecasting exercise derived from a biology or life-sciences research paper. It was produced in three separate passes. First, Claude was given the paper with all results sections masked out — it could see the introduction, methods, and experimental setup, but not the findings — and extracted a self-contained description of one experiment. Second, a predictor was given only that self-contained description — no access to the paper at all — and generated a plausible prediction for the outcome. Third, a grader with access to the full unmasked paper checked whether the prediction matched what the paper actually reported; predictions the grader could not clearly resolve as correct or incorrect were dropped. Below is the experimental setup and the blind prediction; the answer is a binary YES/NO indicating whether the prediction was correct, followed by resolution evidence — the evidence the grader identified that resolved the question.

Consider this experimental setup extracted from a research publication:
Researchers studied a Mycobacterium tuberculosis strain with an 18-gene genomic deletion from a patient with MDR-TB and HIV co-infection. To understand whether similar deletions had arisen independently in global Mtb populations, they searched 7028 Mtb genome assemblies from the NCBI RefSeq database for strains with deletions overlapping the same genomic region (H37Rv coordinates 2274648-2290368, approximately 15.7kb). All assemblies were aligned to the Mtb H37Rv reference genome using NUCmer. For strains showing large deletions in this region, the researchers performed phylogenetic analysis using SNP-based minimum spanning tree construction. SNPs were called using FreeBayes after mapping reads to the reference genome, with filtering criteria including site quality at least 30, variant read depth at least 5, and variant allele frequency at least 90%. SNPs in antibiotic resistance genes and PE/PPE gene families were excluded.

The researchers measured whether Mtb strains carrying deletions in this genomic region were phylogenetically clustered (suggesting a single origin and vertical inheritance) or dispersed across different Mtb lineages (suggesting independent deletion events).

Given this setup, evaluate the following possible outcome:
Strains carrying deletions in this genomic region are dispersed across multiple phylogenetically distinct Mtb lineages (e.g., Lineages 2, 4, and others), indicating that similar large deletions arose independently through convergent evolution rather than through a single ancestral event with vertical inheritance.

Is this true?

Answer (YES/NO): YES